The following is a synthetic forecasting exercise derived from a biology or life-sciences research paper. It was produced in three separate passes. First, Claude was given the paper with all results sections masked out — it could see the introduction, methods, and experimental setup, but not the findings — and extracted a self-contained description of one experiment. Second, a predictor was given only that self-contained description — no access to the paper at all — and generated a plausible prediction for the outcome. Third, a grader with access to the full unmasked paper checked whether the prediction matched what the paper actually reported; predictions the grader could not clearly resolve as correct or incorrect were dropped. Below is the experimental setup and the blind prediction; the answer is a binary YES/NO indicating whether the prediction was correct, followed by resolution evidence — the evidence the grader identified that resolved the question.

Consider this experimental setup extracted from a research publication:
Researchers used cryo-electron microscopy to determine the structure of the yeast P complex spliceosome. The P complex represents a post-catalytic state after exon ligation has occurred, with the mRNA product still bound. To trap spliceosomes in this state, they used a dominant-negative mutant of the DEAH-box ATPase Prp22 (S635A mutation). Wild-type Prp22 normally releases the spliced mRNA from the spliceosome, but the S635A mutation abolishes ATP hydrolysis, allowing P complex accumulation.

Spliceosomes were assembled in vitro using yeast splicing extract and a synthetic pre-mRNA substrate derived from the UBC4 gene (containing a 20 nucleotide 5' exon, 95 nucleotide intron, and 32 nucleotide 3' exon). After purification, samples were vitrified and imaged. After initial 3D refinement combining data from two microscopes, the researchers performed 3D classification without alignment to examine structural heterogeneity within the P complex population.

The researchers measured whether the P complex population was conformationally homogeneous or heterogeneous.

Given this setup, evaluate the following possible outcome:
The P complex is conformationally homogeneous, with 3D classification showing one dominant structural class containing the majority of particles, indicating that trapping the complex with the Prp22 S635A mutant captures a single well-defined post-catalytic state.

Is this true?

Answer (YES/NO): NO